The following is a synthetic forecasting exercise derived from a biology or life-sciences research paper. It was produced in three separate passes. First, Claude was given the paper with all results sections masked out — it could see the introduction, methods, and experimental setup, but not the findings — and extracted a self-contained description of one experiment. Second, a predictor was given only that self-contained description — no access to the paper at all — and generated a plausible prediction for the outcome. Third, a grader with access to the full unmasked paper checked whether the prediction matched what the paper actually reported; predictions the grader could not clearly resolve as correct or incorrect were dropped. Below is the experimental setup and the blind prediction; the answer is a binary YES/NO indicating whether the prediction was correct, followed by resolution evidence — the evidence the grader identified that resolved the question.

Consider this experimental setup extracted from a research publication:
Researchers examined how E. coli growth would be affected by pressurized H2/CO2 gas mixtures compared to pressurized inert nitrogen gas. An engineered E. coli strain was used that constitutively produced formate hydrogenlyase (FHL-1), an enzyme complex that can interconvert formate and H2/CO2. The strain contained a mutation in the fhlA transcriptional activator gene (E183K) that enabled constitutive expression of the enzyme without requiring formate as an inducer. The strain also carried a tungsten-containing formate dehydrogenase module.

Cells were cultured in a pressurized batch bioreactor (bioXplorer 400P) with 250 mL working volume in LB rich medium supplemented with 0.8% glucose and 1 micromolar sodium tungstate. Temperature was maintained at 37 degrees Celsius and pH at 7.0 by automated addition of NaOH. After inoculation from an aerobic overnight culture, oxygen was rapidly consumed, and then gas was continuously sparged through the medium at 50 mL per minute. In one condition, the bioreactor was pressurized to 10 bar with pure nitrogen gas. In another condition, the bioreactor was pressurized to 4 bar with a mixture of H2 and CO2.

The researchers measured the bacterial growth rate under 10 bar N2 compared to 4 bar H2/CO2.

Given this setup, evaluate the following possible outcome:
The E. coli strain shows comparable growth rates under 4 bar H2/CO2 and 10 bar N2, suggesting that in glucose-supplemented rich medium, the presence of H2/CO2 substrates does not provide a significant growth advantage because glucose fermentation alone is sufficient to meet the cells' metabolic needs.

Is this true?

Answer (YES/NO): NO